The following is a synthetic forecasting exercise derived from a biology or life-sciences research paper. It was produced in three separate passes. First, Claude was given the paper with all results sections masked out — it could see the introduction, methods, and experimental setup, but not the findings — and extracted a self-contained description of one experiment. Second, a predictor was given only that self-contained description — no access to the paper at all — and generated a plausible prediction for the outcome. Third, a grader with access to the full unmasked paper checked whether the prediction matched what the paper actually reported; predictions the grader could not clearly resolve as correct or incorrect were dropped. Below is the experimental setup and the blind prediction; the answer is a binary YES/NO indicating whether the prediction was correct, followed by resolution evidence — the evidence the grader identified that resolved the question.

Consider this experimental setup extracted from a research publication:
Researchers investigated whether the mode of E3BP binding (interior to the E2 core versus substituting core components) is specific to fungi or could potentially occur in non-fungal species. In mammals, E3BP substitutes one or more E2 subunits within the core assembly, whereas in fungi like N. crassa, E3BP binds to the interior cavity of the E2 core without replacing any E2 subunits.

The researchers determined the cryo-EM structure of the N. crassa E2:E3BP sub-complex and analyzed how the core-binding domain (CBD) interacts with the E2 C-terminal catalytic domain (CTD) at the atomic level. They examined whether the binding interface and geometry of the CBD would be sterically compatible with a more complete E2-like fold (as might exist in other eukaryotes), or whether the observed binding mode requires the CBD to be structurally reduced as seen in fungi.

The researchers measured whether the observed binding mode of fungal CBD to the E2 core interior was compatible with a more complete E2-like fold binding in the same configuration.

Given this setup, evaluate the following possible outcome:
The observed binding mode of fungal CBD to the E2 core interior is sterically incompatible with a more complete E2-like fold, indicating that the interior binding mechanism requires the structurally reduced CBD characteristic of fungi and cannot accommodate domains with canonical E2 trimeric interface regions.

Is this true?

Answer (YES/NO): NO